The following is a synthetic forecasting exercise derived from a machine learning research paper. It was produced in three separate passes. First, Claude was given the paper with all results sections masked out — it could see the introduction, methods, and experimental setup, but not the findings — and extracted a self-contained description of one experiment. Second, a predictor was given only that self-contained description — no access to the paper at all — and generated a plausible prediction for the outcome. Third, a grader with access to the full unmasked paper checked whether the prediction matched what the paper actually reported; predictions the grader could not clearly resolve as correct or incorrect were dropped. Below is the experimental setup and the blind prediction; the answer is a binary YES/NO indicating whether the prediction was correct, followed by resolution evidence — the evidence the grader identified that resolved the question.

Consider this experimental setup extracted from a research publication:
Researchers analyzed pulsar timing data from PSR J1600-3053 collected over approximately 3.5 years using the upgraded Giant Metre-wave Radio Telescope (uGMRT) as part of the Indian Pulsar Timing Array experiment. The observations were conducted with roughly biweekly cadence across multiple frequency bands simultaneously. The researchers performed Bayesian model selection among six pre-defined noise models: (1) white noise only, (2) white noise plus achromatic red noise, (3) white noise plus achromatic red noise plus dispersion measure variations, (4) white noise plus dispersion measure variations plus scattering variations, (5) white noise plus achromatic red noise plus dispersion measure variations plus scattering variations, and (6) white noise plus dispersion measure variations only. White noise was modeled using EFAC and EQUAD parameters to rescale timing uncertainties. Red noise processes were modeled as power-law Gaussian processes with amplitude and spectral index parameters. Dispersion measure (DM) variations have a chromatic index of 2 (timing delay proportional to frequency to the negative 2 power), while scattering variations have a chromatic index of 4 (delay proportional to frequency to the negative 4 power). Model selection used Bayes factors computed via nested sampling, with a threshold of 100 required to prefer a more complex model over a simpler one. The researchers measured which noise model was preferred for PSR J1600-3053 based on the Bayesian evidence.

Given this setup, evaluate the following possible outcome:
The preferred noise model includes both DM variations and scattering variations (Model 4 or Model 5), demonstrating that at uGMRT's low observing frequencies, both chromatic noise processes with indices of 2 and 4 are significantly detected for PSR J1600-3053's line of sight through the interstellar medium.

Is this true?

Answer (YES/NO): NO